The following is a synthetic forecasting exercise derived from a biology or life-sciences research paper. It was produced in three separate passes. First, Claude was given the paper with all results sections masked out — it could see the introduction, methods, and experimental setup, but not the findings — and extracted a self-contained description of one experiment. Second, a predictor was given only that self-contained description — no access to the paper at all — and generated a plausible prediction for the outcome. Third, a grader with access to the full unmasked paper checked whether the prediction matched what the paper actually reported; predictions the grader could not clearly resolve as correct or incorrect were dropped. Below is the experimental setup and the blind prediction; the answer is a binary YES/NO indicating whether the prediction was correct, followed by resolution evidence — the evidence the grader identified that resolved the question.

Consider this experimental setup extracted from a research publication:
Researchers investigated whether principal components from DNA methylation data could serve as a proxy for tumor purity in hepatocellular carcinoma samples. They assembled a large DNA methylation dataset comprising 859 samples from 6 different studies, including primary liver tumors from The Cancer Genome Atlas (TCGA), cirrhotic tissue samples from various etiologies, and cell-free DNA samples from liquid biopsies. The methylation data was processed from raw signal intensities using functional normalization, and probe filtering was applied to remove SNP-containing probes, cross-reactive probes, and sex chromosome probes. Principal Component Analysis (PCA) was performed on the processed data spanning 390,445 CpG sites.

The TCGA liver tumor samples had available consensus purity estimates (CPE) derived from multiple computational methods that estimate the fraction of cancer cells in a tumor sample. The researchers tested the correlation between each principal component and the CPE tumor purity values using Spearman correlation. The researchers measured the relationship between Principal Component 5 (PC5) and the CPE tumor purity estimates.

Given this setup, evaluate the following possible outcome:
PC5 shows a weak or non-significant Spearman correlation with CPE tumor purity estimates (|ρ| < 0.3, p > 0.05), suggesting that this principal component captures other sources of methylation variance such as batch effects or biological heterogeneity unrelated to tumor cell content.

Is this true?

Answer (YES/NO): NO